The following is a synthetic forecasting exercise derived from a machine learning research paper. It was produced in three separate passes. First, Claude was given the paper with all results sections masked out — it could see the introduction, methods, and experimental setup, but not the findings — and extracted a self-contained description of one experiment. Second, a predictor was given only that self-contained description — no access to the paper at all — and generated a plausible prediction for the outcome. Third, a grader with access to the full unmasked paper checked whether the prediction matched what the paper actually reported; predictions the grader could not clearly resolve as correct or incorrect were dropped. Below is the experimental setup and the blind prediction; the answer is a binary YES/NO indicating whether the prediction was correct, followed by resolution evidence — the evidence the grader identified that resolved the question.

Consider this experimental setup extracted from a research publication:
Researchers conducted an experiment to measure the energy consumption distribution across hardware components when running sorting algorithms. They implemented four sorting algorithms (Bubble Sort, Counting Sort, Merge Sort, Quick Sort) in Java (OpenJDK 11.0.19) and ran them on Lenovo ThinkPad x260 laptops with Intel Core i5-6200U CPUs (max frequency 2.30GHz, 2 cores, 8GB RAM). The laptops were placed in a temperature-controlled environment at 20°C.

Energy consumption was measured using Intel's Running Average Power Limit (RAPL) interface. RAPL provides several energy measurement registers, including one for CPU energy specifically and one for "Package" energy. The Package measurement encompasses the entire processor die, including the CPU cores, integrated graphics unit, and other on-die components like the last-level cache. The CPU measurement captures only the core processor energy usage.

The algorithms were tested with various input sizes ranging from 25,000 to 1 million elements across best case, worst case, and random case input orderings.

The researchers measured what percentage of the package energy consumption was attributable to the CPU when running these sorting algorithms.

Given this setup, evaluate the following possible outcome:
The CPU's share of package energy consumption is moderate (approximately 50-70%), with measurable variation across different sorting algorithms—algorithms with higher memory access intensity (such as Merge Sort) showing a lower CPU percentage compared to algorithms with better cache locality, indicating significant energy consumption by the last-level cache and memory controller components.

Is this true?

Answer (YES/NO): NO